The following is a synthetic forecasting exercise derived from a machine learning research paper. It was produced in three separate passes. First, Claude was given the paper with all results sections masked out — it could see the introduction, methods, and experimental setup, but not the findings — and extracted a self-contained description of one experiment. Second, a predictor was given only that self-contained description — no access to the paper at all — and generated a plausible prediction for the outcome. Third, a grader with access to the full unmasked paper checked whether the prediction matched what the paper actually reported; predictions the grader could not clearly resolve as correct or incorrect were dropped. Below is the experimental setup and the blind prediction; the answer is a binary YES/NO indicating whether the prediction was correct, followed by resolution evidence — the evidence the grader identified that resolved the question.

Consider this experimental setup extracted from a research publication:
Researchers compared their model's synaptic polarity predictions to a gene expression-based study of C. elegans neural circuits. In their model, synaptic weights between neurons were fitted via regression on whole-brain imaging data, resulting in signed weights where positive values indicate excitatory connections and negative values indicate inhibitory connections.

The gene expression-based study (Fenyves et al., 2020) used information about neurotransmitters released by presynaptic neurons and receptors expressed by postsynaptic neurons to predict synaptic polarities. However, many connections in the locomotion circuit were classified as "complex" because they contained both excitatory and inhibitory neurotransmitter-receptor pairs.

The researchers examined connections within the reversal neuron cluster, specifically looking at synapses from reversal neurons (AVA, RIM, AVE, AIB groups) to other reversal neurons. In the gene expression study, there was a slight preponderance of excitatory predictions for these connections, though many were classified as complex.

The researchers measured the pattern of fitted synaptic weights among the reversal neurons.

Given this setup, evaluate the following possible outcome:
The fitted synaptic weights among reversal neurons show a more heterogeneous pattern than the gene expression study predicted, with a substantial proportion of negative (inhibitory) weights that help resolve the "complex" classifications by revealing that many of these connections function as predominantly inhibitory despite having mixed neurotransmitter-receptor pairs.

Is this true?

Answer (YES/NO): NO